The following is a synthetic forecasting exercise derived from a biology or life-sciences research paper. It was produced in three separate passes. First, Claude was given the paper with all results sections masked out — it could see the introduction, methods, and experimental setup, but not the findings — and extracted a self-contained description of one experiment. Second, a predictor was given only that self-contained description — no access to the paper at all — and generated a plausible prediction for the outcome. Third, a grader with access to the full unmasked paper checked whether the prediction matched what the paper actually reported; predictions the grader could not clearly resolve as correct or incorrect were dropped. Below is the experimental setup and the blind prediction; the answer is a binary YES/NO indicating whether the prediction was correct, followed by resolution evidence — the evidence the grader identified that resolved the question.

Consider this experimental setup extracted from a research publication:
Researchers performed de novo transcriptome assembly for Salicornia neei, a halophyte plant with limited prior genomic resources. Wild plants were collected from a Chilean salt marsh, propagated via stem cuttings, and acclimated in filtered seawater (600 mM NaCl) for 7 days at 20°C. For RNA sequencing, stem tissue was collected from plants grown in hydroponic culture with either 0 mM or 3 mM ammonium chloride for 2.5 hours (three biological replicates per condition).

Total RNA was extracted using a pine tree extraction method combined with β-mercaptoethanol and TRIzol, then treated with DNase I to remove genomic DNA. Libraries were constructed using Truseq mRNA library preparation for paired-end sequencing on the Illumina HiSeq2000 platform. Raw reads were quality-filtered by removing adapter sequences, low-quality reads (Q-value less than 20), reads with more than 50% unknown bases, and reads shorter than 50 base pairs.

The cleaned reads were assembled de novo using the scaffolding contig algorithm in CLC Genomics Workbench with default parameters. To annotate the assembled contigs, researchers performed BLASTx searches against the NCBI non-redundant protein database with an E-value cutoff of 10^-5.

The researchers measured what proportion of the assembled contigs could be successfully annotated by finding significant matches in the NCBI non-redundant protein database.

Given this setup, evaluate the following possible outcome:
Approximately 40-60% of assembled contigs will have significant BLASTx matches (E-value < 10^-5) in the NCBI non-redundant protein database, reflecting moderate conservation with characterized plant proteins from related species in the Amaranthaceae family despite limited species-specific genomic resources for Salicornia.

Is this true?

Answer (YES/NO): YES